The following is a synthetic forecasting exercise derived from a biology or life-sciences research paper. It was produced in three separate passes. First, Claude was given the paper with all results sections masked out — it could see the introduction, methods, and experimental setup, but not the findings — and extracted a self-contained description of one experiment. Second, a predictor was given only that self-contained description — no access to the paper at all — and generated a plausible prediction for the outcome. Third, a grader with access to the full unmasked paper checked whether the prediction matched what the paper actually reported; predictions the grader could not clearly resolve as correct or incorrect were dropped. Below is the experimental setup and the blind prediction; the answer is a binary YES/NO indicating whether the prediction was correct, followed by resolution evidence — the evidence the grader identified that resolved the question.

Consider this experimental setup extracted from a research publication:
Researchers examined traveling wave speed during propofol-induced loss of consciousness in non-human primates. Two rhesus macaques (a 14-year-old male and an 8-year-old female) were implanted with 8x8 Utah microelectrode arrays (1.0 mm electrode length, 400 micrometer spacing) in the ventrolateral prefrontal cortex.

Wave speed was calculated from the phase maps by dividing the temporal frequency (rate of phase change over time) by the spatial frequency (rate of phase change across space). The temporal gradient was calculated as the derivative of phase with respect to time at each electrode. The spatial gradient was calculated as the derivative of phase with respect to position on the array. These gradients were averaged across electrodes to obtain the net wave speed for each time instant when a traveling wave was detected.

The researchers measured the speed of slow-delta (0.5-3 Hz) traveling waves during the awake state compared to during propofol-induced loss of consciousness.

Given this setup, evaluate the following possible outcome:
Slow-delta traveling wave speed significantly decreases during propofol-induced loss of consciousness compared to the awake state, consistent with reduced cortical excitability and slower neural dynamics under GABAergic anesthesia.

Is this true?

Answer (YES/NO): NO